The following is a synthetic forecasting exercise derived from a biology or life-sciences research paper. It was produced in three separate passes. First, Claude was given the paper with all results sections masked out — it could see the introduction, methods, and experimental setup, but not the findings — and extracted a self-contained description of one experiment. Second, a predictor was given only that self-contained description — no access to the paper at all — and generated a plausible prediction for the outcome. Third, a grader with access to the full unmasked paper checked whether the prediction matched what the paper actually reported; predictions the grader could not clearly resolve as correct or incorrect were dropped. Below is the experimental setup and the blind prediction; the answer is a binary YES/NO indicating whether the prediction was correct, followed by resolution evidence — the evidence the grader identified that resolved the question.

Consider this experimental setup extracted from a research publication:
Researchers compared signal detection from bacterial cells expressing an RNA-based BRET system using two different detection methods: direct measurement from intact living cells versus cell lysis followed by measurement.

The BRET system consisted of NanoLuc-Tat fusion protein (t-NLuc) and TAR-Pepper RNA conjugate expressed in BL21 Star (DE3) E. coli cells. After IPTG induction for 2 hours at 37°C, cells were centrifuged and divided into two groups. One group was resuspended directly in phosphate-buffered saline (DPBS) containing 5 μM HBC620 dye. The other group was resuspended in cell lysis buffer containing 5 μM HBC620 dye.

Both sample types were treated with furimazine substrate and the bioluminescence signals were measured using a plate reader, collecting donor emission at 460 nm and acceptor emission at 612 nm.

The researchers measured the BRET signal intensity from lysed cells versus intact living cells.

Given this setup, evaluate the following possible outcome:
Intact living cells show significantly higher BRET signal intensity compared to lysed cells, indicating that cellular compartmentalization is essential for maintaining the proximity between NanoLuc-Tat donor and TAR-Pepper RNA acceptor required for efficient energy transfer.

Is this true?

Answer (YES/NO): NO